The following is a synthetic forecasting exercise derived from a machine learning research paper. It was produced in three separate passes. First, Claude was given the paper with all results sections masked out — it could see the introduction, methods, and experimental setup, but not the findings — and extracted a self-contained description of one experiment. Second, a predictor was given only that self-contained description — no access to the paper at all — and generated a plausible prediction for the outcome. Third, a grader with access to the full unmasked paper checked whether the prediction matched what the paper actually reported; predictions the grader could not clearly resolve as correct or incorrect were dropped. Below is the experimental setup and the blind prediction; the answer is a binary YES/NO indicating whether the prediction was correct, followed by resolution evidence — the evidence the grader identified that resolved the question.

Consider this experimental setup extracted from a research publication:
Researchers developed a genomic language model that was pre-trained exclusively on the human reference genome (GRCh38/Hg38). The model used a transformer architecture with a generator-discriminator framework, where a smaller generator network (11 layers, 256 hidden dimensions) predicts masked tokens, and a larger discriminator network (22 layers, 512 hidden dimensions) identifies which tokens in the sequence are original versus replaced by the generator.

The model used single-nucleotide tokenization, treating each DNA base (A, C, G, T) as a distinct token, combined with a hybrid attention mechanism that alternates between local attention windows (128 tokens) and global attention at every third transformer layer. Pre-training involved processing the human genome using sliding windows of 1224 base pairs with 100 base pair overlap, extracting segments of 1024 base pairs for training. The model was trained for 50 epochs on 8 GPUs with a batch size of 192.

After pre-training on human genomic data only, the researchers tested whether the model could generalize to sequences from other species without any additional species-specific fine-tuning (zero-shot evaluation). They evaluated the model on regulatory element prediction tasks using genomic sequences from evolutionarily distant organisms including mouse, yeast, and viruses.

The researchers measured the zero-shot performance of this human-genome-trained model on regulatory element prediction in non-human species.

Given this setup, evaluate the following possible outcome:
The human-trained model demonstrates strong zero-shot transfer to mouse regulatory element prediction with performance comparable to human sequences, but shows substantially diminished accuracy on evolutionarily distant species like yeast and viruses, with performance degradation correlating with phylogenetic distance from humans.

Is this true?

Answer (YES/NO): NO